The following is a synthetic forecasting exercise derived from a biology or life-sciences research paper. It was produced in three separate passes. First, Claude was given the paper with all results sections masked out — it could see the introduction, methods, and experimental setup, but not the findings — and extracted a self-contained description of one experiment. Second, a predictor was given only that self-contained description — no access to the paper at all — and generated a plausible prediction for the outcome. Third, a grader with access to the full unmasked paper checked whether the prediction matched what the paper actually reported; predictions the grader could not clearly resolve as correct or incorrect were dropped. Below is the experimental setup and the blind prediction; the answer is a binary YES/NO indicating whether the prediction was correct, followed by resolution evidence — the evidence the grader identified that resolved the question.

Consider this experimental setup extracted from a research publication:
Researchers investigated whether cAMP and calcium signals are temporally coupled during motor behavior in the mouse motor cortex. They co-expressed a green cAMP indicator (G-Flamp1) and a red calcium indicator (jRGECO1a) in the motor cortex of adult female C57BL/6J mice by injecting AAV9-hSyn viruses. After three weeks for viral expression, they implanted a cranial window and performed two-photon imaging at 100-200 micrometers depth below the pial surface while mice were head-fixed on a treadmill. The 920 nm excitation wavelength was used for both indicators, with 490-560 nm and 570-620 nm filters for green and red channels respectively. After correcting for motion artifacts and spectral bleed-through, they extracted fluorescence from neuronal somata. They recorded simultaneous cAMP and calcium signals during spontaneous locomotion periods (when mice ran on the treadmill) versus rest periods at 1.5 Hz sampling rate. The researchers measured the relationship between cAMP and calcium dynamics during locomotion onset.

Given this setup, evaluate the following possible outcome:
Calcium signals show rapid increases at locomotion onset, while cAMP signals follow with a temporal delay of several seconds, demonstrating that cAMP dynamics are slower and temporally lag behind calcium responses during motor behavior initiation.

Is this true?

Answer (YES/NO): NO